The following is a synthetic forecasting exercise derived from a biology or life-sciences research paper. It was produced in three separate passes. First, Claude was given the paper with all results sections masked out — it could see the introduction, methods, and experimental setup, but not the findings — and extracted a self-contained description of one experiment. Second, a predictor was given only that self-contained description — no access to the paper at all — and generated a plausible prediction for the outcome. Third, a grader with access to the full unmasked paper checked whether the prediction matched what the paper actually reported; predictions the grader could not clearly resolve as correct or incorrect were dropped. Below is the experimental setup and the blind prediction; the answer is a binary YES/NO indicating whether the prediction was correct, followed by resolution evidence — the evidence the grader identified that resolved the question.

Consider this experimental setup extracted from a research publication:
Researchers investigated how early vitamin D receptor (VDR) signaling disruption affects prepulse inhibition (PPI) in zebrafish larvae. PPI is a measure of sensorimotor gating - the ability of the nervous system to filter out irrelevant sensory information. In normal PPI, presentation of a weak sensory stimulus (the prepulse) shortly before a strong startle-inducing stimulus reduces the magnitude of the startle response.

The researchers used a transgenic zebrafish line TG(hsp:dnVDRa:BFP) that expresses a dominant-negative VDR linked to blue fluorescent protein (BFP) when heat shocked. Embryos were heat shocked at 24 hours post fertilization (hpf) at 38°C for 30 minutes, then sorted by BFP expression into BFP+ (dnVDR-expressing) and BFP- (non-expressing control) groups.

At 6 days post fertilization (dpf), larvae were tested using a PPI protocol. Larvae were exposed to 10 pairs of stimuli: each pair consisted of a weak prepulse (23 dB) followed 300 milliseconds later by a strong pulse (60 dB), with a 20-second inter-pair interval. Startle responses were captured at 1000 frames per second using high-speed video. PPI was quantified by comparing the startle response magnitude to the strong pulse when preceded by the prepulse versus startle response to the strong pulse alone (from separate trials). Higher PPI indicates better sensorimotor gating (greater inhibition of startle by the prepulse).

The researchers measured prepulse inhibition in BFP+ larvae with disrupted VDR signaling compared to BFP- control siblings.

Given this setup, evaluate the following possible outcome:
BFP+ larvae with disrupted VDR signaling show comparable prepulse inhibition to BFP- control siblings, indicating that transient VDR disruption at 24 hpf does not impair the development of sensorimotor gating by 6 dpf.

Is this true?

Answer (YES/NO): YES